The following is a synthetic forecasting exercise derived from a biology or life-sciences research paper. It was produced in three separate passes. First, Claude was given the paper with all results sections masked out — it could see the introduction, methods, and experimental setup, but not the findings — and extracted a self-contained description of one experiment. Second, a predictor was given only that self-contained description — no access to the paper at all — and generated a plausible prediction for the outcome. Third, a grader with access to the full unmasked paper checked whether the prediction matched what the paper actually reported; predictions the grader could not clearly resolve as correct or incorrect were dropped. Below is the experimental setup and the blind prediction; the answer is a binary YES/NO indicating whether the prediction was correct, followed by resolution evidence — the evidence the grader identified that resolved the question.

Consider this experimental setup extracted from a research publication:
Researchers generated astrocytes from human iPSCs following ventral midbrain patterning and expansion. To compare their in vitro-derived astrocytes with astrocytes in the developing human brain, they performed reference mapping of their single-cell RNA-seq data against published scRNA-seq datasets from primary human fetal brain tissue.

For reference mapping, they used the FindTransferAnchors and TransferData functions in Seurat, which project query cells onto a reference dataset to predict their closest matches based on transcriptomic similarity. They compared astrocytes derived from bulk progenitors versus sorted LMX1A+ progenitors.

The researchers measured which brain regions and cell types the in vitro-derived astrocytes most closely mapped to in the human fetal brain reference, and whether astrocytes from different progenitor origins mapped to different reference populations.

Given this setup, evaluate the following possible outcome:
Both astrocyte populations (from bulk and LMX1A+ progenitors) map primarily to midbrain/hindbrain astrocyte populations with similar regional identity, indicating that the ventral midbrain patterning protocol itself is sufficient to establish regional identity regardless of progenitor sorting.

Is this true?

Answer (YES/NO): NO